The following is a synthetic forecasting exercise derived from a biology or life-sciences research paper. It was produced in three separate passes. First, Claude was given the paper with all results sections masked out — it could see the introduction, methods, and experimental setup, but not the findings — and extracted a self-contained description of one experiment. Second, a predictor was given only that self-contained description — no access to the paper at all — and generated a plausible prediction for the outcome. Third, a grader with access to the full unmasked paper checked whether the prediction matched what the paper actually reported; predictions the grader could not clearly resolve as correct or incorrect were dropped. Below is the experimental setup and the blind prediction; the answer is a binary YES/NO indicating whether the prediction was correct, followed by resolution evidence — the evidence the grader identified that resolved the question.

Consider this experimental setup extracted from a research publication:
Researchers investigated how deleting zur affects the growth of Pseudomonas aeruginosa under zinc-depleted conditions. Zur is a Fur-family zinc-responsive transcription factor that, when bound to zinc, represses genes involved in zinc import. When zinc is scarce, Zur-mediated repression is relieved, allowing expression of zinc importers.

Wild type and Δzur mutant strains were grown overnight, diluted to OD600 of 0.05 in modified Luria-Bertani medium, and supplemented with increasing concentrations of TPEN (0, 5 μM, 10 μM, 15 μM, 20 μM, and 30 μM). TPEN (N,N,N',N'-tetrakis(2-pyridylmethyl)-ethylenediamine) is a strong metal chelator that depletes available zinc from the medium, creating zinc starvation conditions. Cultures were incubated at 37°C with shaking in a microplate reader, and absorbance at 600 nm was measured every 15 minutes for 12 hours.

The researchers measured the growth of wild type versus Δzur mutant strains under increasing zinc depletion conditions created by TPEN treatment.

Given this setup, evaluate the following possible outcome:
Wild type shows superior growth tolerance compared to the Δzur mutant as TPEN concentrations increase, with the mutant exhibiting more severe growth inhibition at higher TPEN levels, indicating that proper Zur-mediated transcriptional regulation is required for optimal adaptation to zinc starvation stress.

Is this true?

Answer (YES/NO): NO